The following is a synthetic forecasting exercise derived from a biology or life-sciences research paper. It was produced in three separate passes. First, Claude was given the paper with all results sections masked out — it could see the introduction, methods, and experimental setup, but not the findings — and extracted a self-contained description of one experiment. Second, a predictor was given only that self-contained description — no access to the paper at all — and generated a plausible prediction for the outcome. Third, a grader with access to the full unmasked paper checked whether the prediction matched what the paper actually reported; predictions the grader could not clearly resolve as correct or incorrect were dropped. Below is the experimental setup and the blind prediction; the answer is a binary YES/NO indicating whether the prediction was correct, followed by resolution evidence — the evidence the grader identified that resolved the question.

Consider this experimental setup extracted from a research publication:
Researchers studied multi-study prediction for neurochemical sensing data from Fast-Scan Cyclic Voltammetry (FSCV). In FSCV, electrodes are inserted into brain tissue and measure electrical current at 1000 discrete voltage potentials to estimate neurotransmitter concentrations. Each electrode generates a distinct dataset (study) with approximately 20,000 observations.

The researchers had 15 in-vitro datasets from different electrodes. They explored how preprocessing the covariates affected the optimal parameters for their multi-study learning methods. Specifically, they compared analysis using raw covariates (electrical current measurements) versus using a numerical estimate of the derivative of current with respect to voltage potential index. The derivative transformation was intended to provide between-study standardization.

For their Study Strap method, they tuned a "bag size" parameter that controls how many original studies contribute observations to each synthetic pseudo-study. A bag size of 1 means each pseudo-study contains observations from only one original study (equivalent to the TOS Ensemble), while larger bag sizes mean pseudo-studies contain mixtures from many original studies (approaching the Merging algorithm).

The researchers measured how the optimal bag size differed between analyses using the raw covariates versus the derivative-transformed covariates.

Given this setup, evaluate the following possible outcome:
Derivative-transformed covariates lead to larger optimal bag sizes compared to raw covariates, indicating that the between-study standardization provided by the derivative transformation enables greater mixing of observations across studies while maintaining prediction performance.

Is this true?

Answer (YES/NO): YES